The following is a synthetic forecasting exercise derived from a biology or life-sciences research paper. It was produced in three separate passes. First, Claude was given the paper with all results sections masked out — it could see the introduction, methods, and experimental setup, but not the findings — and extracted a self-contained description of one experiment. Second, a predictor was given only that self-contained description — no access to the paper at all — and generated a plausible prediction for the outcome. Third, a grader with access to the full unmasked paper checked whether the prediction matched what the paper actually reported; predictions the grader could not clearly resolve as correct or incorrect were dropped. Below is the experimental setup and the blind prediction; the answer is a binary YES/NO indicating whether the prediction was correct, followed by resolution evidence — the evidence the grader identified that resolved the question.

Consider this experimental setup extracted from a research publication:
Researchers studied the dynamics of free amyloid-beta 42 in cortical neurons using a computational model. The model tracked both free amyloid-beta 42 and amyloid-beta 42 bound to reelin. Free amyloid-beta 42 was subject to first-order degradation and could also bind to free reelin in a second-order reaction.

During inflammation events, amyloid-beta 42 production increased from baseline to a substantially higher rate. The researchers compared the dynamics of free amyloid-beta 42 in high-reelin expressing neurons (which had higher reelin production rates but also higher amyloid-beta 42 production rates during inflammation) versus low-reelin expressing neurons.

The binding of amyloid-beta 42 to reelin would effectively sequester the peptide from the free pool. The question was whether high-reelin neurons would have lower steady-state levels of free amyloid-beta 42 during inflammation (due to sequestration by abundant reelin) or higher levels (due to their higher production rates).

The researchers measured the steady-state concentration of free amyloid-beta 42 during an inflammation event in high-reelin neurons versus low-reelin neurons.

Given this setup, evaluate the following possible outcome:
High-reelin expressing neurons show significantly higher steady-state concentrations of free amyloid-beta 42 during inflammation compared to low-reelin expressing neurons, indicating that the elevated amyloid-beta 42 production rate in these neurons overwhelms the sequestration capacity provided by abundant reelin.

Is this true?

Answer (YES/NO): YES